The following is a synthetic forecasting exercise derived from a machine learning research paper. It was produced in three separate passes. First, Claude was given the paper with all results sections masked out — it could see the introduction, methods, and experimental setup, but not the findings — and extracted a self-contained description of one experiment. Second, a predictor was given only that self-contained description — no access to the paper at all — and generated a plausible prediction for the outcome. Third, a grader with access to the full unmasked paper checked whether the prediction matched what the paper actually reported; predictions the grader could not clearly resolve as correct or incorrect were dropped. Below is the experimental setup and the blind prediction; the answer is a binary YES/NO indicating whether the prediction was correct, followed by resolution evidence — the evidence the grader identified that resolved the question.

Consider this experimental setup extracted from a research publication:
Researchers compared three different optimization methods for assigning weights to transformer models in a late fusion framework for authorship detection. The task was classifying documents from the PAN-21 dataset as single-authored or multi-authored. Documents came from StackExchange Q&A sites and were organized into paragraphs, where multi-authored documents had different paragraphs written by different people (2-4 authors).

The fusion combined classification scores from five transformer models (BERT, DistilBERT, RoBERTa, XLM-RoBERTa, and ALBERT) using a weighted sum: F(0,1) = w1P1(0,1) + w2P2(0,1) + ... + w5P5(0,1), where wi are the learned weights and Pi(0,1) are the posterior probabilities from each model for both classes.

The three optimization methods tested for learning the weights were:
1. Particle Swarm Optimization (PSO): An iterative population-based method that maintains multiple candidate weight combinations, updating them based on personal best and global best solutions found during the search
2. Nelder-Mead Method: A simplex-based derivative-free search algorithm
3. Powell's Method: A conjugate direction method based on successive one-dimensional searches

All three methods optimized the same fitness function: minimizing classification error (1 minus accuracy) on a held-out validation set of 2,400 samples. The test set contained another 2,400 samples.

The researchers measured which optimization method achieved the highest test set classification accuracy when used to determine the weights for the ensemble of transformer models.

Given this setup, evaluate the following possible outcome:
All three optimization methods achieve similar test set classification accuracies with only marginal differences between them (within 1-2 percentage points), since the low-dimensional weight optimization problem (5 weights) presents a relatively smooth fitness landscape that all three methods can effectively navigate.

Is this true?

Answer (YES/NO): YES